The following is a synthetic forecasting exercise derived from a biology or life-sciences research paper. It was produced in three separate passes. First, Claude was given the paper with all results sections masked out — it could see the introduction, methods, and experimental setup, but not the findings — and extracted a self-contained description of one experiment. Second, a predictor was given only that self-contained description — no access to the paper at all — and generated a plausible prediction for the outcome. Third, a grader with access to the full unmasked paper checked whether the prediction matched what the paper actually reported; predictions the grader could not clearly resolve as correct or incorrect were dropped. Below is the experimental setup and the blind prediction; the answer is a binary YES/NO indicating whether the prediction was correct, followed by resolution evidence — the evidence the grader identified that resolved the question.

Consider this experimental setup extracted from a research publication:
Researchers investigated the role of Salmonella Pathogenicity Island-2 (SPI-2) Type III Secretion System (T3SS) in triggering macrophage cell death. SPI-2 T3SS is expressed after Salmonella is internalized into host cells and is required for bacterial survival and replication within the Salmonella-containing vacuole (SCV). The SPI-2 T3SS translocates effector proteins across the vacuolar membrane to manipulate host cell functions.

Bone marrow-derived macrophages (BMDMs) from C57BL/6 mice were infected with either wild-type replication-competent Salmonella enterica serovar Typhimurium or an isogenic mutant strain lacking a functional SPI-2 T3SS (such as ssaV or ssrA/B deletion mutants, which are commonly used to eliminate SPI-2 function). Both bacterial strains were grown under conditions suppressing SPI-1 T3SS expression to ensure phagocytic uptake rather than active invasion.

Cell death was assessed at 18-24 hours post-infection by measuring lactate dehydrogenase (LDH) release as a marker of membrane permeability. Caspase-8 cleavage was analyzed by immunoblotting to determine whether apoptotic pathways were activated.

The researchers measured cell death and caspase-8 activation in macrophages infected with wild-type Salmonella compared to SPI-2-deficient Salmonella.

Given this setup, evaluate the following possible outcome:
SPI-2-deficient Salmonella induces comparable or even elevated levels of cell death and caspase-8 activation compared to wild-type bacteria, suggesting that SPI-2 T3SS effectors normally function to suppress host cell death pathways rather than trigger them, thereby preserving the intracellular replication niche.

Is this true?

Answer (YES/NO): NO